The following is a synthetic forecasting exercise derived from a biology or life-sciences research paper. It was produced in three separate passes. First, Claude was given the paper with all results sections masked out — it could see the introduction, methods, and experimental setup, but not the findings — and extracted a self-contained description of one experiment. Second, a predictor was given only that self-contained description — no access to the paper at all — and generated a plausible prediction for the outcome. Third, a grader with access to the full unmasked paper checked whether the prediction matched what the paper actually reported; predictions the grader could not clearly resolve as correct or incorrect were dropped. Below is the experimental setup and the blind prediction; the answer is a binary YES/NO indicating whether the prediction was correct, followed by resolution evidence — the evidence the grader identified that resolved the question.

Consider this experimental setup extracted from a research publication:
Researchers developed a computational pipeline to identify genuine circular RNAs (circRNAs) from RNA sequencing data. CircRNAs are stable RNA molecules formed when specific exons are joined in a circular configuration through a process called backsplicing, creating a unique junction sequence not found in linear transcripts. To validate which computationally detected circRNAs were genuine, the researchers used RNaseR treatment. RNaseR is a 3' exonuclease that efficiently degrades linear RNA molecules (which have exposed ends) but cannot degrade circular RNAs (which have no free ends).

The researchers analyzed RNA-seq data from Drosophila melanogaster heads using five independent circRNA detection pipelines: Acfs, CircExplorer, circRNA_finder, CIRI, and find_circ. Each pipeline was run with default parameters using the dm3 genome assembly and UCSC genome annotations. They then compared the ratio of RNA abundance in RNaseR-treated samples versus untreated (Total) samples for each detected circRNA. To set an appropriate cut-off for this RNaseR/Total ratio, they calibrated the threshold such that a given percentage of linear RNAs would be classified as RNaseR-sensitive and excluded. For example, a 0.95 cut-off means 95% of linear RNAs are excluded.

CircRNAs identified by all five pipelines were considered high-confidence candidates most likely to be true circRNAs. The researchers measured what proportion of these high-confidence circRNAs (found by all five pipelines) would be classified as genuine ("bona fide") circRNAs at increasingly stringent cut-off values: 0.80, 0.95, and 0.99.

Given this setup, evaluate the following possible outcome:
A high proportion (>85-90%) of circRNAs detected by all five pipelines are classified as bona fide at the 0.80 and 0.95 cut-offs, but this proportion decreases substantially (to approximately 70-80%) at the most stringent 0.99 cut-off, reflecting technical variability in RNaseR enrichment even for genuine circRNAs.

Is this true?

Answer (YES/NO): YES